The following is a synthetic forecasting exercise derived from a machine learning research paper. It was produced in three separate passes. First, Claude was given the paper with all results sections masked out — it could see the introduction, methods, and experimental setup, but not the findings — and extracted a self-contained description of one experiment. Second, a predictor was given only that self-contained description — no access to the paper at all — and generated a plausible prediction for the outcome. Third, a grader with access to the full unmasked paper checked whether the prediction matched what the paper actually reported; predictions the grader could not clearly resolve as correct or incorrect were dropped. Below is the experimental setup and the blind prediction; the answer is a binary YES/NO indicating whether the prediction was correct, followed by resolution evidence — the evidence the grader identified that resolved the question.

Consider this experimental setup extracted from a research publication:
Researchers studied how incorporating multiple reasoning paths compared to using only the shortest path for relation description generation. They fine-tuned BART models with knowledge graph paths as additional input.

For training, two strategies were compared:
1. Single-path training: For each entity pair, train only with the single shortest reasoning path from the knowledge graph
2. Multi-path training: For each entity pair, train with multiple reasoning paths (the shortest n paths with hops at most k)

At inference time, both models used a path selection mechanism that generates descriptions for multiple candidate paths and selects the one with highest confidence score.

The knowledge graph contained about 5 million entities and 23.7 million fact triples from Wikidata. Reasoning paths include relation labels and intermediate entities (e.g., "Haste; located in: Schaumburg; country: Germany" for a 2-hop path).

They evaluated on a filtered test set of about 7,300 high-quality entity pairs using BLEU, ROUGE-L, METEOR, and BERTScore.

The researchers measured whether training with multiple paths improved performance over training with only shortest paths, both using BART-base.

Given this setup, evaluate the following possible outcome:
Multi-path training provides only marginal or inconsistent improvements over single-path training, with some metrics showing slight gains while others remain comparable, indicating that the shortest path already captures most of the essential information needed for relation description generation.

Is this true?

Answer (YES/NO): NO